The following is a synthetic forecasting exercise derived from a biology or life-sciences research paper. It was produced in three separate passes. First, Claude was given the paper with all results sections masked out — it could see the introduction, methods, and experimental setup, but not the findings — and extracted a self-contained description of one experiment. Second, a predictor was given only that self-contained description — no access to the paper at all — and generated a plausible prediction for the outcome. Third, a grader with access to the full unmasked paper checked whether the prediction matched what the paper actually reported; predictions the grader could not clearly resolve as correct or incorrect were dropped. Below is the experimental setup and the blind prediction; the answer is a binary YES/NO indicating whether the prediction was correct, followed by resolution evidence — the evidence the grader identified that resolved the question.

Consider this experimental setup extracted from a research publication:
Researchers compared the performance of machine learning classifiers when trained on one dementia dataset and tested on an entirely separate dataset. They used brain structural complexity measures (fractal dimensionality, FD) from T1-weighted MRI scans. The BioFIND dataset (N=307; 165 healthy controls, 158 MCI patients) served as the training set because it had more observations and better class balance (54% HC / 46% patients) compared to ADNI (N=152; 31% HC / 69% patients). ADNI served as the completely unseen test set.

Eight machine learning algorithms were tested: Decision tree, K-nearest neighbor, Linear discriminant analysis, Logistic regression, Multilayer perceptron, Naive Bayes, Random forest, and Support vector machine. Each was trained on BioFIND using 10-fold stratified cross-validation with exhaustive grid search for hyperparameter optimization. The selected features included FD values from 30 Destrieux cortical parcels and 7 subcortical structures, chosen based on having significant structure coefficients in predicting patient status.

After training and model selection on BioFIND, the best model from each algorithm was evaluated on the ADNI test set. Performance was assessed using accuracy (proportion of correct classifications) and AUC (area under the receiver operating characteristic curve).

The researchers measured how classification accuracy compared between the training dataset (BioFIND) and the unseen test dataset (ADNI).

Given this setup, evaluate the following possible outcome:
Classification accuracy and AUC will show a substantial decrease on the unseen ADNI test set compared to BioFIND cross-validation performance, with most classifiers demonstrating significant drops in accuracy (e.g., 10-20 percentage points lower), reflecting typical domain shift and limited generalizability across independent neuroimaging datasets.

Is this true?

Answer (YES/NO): NO